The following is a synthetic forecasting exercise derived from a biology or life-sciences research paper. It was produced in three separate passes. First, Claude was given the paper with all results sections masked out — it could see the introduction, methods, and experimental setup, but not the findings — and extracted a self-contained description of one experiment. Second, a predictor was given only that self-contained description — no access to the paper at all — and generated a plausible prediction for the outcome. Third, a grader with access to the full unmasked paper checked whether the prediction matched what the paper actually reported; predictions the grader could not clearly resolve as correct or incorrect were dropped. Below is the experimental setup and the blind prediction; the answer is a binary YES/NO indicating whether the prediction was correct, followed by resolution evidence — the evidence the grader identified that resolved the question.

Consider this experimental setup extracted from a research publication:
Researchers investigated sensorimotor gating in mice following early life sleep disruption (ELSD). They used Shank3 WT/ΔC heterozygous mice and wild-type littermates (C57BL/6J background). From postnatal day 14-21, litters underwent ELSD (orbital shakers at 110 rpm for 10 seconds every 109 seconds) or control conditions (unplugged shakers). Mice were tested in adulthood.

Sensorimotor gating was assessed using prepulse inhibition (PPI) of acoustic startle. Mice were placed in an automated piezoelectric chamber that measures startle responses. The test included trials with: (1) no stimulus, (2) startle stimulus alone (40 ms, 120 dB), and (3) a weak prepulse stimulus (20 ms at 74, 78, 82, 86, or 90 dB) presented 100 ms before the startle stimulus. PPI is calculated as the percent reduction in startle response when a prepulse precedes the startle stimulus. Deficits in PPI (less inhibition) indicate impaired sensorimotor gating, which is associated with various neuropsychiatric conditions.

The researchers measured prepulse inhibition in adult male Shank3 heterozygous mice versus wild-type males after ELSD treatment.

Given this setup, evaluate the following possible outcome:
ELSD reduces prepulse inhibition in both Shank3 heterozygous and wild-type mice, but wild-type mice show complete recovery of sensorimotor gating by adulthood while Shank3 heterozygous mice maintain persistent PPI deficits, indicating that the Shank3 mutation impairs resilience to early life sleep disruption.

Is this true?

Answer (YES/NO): NO